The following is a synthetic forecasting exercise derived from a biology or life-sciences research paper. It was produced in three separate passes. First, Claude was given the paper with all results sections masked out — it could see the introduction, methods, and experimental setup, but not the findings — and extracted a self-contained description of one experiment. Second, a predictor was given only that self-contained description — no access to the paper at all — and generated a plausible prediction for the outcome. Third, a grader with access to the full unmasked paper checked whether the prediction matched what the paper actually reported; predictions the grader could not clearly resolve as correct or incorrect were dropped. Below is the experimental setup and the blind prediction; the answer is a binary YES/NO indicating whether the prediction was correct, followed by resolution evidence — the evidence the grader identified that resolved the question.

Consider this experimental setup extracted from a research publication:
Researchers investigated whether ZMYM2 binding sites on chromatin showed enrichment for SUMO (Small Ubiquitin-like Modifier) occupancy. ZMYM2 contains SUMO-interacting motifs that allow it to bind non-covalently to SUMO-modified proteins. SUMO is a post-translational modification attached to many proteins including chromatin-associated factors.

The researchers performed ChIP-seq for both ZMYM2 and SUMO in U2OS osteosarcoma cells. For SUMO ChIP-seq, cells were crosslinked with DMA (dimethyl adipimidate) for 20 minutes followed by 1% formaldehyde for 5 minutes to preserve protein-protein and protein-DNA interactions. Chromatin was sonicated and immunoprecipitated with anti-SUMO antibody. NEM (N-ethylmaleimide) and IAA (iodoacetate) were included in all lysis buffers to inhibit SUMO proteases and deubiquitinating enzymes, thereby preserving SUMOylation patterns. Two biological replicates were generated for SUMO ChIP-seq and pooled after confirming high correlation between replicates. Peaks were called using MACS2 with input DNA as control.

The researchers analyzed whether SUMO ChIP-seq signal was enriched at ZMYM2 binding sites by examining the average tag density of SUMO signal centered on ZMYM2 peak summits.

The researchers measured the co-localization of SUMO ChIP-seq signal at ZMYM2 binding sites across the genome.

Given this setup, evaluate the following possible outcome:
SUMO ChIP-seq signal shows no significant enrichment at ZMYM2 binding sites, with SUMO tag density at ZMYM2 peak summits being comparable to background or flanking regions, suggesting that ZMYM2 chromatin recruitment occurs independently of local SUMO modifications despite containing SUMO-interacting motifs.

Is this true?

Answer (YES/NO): NO